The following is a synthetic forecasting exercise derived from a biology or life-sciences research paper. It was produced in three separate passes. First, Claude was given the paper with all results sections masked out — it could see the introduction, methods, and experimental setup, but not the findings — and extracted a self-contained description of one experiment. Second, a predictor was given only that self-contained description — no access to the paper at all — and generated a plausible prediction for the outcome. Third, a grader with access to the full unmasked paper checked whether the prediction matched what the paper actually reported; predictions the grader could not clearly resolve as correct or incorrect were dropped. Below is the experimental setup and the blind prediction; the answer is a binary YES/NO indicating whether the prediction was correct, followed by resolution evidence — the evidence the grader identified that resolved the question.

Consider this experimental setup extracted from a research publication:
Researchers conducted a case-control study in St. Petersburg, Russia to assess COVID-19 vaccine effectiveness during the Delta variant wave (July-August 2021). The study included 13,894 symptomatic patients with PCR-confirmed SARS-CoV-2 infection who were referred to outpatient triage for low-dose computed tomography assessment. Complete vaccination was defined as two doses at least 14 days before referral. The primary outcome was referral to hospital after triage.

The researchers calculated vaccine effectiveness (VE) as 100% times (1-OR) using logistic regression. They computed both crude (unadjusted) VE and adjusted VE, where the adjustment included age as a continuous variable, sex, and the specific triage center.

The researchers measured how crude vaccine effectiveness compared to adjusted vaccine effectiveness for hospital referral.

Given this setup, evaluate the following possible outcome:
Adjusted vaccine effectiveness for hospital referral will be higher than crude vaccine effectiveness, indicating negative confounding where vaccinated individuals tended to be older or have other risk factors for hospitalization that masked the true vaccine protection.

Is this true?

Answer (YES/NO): YES